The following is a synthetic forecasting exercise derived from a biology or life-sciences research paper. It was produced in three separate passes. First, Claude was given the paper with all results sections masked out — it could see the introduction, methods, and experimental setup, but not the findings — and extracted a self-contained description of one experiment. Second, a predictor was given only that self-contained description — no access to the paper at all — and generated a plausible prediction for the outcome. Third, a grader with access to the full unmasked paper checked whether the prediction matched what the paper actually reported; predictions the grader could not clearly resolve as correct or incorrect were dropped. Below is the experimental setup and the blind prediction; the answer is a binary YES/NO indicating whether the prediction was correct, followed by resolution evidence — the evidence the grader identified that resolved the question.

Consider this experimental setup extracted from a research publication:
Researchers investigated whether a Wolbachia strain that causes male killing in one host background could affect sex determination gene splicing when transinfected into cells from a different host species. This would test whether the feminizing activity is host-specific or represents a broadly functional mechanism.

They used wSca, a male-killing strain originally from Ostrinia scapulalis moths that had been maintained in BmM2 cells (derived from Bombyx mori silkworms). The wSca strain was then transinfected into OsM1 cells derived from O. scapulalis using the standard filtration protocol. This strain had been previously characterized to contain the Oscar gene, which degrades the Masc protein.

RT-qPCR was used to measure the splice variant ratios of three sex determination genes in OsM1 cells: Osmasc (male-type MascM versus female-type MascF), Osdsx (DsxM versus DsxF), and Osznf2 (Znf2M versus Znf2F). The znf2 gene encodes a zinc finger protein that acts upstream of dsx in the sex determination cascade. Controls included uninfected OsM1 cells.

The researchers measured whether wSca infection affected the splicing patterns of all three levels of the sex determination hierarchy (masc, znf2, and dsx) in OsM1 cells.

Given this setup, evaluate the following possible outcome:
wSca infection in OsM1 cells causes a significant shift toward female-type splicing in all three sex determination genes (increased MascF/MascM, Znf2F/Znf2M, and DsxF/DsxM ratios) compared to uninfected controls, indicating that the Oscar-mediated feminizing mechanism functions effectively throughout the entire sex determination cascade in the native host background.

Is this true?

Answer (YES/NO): YES